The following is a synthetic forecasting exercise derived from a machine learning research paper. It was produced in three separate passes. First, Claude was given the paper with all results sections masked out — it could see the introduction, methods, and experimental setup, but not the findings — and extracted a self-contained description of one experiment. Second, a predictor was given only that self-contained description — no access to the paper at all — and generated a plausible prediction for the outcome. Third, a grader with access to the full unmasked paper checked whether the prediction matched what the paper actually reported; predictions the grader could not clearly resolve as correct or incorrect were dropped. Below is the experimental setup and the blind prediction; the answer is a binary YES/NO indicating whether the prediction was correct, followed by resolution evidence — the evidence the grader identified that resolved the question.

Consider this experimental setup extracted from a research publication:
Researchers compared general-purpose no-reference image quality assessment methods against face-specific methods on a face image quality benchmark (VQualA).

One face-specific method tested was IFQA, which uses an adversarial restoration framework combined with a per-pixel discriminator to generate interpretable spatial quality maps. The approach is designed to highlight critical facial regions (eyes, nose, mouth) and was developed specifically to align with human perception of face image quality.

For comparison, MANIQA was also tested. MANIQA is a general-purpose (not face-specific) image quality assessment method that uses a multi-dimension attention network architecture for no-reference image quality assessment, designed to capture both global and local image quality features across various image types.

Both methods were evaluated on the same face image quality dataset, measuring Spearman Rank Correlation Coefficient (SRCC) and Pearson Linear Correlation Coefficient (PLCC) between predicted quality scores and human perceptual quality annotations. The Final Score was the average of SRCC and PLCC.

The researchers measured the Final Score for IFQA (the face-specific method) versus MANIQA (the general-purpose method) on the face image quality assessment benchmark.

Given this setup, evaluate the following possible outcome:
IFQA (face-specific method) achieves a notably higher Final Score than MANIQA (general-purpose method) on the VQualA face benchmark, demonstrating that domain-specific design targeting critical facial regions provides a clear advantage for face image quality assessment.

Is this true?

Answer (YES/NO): NO